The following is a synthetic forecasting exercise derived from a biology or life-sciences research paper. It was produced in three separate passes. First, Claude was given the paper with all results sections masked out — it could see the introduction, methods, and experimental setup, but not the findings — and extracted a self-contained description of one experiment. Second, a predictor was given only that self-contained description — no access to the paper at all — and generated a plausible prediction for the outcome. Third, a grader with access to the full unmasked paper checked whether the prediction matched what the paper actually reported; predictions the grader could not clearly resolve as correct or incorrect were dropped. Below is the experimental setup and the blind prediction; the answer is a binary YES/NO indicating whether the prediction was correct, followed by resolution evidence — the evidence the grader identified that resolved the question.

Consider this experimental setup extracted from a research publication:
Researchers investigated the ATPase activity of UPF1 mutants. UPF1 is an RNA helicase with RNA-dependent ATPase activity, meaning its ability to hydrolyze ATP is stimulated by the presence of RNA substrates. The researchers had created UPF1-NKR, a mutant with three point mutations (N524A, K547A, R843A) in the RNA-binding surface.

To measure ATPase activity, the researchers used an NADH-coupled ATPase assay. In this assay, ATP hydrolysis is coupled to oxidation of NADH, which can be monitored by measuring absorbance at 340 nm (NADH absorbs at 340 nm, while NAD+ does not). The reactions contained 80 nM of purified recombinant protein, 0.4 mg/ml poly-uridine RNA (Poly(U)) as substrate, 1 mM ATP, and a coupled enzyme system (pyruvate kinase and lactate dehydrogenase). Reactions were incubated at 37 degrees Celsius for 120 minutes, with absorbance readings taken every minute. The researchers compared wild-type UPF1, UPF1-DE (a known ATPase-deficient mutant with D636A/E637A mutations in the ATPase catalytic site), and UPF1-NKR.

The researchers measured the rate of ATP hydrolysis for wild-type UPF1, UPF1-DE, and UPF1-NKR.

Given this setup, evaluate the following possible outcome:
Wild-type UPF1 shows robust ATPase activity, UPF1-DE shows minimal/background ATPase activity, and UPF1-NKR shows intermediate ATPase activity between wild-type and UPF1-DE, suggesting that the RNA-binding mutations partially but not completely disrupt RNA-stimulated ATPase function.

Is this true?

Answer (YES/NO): NO